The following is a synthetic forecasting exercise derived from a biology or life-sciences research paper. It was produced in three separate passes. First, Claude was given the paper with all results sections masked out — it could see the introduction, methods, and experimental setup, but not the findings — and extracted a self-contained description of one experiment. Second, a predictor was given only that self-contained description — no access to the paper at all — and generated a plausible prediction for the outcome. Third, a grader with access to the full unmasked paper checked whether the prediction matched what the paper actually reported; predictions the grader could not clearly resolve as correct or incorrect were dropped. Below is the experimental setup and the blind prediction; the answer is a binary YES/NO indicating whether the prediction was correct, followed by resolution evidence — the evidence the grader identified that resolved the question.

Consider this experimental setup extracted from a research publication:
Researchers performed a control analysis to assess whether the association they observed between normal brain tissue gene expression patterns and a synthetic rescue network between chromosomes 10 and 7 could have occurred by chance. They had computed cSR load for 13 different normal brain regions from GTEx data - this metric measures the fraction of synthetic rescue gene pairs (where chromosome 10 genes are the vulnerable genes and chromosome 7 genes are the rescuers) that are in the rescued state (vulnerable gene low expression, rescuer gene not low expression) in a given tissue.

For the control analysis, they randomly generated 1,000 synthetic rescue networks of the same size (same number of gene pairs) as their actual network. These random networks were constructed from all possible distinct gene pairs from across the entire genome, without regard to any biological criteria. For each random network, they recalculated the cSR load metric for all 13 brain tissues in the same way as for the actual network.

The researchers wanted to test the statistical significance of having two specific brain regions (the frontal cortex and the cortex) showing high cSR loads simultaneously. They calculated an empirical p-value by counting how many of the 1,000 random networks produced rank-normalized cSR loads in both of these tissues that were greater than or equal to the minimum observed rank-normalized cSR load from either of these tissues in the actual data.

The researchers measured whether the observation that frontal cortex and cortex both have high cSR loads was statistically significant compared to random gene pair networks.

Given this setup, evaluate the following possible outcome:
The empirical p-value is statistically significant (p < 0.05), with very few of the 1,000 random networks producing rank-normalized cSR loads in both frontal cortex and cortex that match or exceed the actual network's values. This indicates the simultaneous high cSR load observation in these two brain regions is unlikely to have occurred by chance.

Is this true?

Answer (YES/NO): YES